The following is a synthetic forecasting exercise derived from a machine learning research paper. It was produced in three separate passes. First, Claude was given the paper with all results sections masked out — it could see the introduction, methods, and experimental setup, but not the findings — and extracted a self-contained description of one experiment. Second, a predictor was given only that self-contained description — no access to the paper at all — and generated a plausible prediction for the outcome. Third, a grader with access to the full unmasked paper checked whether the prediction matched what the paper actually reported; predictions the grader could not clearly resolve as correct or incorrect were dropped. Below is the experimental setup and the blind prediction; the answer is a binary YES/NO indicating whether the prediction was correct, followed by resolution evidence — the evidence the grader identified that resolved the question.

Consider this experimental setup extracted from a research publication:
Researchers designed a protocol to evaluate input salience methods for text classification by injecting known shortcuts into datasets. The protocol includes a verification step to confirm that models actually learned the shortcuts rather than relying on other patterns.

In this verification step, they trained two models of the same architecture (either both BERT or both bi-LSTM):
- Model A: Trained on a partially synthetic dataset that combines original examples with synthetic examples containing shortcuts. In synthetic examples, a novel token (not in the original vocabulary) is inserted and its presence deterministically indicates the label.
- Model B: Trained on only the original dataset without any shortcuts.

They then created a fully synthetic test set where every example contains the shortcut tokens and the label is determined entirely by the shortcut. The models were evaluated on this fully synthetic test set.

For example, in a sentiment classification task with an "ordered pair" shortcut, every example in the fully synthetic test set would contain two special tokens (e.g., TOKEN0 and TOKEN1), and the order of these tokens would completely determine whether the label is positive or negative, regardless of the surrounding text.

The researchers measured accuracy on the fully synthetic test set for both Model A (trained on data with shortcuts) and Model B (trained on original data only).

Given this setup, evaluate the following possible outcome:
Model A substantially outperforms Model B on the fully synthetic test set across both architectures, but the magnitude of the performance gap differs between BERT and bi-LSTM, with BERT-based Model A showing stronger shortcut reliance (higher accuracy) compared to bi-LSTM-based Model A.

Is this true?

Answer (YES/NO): NO